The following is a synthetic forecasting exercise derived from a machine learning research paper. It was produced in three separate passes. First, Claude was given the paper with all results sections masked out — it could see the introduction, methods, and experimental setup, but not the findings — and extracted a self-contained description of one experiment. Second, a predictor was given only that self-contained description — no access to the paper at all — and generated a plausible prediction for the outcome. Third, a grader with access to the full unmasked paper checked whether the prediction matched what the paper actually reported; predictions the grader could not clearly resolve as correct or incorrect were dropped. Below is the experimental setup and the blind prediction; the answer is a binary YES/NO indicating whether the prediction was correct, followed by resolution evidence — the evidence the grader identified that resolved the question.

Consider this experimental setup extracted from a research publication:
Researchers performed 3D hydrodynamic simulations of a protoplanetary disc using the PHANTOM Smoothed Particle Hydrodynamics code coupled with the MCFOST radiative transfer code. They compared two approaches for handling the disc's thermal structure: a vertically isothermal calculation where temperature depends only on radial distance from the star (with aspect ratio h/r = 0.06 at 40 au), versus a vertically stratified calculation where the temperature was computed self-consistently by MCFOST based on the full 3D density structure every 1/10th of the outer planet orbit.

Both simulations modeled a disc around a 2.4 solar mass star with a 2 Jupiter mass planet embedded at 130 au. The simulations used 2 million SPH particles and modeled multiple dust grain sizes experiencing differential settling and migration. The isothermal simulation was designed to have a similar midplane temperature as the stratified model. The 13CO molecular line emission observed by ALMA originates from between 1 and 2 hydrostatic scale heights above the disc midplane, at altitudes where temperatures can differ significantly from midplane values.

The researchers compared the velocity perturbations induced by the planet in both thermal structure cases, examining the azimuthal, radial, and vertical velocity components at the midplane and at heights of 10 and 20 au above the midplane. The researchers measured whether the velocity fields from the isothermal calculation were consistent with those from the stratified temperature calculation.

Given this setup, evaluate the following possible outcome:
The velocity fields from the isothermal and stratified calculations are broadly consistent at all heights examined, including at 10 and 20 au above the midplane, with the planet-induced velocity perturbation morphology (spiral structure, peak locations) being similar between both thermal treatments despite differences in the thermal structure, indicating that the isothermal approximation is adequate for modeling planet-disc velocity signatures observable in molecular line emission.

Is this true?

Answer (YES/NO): YES